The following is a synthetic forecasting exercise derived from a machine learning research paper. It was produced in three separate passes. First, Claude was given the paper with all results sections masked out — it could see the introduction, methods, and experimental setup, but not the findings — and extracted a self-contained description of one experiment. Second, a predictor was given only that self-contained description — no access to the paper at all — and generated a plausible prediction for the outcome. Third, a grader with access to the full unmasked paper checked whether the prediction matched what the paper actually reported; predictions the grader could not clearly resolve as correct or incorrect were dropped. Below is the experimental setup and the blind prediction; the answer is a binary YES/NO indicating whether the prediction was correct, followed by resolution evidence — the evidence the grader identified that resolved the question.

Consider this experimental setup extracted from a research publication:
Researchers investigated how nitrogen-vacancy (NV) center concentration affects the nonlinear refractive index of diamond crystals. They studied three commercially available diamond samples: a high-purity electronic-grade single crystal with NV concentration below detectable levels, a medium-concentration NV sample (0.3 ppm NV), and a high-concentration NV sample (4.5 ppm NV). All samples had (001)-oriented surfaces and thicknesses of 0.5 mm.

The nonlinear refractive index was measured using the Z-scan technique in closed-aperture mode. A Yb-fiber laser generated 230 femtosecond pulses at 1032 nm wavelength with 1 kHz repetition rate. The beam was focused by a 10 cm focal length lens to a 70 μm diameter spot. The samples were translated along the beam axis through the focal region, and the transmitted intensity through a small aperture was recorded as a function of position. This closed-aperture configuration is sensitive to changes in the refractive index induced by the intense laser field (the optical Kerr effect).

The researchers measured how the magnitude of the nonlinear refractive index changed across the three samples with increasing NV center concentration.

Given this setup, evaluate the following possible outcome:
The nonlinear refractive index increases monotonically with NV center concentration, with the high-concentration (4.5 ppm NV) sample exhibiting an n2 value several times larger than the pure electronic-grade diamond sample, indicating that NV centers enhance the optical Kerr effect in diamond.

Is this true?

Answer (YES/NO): NO